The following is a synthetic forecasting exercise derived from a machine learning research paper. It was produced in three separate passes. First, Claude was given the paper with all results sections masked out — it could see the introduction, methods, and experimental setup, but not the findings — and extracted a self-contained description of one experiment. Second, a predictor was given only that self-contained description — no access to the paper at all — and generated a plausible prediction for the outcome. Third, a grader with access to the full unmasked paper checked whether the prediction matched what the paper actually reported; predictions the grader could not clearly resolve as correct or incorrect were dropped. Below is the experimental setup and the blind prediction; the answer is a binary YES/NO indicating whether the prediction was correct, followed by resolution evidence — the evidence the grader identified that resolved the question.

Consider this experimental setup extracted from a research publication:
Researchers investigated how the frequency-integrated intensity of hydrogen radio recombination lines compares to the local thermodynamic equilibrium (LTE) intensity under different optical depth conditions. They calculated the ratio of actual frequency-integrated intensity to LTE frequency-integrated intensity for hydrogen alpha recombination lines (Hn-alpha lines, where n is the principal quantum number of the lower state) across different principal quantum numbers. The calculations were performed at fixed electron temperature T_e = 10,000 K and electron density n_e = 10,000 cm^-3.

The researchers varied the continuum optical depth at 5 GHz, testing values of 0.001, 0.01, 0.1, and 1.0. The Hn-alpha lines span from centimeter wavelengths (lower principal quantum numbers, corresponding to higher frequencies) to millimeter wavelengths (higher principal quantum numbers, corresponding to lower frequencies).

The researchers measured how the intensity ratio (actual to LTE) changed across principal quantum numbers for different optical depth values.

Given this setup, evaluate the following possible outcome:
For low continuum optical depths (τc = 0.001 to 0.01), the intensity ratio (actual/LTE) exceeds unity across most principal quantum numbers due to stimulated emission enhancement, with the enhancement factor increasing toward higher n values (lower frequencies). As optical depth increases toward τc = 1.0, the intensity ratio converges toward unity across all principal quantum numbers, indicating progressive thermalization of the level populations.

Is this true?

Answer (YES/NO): NO